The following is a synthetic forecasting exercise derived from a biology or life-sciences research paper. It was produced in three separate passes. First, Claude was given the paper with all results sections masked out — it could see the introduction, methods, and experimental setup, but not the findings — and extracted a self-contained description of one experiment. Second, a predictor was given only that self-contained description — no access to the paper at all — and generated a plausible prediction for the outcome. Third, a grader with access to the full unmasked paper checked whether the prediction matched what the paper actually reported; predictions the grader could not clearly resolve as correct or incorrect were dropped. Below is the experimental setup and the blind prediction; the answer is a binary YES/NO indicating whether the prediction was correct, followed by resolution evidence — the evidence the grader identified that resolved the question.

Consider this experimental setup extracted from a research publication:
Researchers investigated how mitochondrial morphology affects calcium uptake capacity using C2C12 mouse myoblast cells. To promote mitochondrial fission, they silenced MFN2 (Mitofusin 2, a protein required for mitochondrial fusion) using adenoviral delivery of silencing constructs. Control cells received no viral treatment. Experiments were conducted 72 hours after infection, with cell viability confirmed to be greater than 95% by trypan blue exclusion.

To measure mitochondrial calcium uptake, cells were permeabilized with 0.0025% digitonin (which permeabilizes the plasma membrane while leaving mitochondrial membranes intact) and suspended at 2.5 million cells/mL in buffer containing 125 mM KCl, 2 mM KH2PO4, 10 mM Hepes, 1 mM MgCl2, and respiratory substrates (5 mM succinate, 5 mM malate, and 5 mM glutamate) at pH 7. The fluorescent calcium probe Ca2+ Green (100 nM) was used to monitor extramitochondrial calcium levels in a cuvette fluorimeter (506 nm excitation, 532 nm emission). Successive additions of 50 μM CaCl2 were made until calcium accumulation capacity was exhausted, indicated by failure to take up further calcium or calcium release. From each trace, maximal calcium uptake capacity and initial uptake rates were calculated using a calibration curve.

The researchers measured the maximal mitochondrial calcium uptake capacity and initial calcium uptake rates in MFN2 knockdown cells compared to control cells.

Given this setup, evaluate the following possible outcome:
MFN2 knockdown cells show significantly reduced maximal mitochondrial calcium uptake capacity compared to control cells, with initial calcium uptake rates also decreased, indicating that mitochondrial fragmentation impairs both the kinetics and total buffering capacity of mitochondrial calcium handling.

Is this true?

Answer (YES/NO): YES